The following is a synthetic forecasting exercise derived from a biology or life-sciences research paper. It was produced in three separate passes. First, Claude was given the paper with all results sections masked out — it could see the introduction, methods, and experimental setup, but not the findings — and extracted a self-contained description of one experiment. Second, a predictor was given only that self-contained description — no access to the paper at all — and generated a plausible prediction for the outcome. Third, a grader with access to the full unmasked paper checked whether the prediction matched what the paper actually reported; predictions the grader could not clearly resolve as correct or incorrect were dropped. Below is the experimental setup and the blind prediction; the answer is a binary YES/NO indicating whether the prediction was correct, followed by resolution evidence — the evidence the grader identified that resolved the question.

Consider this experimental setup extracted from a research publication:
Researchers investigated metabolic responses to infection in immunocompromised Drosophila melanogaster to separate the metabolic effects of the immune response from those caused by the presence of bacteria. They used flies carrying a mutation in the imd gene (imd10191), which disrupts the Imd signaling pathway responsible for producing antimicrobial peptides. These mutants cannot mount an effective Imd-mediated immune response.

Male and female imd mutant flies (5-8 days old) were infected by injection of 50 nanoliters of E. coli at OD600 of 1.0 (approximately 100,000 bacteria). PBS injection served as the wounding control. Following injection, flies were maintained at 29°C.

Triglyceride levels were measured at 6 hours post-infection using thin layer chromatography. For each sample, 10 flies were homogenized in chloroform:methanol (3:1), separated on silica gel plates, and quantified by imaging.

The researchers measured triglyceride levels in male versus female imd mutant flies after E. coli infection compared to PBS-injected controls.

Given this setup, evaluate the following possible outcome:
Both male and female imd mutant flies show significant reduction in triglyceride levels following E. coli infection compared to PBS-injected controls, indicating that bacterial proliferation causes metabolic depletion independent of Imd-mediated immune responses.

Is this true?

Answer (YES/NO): YES